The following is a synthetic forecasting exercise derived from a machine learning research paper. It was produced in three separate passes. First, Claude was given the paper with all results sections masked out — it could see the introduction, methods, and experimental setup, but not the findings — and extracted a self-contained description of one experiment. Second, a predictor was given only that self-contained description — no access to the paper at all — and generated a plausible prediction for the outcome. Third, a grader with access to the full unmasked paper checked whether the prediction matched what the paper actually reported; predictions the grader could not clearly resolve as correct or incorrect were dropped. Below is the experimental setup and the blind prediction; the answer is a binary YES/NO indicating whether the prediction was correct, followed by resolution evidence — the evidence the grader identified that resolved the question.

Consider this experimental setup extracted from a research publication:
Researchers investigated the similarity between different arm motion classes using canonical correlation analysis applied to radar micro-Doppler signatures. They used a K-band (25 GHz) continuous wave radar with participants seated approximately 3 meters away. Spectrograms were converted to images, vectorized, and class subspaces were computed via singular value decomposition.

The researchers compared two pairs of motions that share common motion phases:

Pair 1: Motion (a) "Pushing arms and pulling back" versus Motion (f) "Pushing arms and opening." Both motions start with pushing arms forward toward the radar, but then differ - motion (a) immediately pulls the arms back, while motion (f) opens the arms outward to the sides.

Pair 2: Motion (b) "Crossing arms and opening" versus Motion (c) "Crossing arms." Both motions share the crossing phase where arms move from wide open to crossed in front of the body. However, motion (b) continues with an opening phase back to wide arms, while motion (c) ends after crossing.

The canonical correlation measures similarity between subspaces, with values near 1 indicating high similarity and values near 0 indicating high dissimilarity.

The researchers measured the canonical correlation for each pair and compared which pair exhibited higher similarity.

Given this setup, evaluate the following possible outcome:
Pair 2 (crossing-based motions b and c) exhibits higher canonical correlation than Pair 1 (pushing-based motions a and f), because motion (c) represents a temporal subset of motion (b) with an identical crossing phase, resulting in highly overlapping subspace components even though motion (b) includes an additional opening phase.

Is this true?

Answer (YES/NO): NO